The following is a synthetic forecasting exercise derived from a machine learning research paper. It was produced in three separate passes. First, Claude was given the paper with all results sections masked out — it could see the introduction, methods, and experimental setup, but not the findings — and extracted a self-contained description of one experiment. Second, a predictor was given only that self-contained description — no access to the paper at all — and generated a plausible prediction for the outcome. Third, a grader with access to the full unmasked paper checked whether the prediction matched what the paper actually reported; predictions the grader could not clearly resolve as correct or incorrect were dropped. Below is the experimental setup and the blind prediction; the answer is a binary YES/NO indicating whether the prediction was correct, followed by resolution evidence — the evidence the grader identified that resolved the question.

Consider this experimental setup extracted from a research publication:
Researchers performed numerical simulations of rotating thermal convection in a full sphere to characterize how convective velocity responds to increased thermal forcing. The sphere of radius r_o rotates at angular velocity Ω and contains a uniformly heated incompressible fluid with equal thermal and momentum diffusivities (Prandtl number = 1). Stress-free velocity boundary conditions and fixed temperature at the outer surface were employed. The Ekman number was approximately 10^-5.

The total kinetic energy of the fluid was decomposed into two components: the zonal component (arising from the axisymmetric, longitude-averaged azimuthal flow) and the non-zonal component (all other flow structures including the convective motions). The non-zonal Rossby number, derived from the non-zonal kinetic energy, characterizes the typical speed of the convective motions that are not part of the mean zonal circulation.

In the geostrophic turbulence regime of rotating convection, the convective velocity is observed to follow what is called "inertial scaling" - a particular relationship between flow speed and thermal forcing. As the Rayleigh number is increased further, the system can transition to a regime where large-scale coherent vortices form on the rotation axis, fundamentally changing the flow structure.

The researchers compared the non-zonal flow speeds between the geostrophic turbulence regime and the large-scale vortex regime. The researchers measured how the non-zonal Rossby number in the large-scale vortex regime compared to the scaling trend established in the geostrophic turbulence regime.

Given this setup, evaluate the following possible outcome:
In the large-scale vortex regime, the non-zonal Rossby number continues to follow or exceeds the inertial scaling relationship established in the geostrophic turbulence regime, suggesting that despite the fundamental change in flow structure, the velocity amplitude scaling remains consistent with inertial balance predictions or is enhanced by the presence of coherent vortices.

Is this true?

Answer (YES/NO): NO